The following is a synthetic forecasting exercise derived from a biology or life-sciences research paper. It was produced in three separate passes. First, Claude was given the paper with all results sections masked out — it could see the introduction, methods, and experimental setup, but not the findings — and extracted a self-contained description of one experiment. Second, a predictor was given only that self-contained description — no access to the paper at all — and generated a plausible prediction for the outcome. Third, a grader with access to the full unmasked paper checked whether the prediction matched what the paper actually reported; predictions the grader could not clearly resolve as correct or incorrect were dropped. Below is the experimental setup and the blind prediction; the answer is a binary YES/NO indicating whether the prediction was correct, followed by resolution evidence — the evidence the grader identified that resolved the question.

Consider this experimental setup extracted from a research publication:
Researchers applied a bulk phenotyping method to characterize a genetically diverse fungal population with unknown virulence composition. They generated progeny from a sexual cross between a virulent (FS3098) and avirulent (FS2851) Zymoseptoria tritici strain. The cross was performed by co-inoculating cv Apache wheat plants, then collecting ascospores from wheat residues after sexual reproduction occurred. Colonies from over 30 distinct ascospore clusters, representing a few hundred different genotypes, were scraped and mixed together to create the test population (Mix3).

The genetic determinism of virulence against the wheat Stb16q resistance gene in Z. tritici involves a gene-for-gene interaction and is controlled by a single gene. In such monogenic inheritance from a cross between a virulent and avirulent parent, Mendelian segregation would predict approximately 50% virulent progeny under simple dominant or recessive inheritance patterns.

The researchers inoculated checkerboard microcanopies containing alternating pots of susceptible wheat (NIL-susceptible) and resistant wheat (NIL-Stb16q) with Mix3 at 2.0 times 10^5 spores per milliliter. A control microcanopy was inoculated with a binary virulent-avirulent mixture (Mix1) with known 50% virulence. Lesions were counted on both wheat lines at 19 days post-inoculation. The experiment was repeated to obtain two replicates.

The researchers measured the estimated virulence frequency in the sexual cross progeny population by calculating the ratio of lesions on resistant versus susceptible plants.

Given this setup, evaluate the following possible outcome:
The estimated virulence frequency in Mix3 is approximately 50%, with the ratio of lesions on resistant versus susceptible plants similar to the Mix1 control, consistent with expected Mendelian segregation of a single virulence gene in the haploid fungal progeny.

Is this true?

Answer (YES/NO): YES